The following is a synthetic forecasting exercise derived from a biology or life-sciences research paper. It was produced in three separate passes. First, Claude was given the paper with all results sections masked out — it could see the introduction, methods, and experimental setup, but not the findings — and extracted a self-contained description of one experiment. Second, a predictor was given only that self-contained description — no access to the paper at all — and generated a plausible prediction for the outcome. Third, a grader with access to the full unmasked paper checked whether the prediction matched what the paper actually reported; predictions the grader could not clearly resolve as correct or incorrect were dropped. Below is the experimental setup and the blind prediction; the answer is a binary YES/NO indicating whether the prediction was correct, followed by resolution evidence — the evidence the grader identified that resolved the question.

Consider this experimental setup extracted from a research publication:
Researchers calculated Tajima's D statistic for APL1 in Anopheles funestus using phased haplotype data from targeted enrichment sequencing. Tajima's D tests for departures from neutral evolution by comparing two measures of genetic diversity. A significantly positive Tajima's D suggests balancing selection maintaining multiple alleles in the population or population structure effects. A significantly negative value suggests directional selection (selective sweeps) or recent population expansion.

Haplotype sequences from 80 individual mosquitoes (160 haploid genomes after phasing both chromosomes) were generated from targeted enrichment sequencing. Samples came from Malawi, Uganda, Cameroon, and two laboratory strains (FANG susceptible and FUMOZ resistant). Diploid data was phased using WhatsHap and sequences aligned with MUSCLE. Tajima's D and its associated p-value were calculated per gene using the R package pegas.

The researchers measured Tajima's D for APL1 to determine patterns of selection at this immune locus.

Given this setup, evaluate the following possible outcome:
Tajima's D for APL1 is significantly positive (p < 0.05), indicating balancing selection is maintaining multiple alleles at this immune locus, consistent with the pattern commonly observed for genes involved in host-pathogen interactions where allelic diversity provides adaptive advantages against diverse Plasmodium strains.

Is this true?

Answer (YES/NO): NO